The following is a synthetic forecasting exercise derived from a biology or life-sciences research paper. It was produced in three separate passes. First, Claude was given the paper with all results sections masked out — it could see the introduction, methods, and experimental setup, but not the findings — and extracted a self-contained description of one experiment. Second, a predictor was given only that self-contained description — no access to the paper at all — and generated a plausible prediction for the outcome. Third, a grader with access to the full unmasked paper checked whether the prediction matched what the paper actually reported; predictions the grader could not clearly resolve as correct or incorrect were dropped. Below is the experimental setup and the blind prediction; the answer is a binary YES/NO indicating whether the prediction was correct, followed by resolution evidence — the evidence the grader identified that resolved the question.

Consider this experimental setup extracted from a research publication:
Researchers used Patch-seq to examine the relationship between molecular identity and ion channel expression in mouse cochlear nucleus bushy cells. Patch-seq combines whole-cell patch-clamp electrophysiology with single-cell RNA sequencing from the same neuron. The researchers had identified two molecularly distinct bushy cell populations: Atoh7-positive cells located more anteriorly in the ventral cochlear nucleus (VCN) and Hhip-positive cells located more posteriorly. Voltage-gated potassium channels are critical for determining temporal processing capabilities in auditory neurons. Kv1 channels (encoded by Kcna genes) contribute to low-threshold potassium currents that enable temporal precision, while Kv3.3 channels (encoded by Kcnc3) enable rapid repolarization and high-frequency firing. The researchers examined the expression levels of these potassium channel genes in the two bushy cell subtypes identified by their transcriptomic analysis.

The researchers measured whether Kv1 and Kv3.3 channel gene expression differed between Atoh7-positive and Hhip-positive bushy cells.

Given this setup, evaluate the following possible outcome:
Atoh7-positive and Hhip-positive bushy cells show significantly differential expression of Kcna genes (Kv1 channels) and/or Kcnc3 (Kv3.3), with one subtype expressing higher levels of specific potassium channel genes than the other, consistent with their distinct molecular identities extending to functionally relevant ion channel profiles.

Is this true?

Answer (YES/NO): YES